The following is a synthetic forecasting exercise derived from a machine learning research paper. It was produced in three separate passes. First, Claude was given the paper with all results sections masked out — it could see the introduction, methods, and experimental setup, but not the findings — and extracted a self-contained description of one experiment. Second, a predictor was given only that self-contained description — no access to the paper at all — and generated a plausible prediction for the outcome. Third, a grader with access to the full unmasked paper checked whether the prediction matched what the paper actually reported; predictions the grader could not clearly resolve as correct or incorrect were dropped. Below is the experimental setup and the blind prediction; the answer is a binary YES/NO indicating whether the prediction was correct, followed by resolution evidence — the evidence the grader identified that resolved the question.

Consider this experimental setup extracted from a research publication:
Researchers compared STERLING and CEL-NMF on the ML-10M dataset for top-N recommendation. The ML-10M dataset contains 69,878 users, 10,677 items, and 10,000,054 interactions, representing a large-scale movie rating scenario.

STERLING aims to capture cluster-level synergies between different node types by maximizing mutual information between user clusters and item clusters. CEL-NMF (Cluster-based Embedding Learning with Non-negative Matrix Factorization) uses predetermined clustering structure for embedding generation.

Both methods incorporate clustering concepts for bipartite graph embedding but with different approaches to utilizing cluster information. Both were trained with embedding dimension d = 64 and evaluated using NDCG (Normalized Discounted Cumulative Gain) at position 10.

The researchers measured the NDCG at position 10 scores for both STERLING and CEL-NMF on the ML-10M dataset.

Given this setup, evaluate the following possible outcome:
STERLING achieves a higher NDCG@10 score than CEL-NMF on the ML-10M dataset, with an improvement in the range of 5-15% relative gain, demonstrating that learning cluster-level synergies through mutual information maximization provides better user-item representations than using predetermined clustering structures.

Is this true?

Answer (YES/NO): NO